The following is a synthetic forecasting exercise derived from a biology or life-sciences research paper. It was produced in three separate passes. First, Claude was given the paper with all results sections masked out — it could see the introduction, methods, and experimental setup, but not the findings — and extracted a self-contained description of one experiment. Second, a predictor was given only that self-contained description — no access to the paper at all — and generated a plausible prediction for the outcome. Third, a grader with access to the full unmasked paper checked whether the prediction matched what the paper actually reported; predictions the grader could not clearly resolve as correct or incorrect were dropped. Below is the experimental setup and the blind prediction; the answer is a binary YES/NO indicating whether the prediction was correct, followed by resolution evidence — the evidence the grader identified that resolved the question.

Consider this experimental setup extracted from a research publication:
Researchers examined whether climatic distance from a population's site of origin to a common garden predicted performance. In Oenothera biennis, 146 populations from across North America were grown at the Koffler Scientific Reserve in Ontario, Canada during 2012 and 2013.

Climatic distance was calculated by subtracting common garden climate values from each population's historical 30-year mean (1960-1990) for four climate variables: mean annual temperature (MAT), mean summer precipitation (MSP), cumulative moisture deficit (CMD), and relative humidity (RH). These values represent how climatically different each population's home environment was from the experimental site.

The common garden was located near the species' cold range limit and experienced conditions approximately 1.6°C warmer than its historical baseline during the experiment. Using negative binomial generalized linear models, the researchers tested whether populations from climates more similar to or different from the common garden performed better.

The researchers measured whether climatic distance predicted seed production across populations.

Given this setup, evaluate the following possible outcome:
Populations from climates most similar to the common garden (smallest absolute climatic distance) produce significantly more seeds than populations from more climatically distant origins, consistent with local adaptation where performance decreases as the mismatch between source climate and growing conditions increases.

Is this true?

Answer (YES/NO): NO